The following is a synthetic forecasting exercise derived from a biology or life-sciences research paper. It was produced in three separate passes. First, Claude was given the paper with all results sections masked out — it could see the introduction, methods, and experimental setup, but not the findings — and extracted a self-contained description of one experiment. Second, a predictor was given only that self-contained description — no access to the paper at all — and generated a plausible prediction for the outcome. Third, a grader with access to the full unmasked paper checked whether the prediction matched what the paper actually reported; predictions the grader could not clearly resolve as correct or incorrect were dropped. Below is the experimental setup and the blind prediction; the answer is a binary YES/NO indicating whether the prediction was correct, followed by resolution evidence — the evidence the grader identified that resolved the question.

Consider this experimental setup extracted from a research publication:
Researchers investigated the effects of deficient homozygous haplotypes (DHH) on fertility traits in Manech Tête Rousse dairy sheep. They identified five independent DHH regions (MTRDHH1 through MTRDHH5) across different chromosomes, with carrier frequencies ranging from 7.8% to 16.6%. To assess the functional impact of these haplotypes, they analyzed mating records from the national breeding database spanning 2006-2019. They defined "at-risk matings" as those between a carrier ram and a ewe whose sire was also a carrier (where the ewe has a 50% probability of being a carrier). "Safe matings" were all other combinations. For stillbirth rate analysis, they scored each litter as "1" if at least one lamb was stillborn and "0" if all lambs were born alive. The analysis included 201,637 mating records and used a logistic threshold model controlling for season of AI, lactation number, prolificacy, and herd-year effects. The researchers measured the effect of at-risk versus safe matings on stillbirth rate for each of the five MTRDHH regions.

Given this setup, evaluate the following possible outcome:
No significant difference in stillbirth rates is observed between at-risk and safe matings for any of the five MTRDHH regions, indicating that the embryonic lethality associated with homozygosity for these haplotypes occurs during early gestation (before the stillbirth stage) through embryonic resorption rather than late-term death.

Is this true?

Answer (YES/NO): NO